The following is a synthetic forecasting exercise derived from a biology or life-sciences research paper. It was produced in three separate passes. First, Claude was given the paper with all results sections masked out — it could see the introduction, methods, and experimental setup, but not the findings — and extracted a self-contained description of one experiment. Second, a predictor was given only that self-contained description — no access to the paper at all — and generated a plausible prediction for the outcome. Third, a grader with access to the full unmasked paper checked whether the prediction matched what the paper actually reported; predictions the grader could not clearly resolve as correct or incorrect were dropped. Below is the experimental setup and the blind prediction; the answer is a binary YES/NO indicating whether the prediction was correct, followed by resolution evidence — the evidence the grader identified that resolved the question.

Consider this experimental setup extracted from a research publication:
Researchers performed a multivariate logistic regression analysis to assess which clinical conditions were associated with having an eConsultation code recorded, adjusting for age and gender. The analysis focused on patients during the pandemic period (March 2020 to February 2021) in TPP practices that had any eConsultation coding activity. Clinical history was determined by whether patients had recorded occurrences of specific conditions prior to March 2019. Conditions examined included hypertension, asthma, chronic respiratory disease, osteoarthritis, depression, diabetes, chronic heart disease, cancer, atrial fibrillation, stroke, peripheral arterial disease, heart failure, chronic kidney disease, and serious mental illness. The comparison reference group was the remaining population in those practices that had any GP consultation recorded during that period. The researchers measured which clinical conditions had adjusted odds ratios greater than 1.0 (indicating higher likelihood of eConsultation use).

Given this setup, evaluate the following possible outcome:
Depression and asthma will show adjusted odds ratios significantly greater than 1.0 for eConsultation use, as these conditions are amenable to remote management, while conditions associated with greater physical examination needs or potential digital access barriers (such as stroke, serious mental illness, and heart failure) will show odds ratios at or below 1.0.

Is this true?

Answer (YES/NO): NO